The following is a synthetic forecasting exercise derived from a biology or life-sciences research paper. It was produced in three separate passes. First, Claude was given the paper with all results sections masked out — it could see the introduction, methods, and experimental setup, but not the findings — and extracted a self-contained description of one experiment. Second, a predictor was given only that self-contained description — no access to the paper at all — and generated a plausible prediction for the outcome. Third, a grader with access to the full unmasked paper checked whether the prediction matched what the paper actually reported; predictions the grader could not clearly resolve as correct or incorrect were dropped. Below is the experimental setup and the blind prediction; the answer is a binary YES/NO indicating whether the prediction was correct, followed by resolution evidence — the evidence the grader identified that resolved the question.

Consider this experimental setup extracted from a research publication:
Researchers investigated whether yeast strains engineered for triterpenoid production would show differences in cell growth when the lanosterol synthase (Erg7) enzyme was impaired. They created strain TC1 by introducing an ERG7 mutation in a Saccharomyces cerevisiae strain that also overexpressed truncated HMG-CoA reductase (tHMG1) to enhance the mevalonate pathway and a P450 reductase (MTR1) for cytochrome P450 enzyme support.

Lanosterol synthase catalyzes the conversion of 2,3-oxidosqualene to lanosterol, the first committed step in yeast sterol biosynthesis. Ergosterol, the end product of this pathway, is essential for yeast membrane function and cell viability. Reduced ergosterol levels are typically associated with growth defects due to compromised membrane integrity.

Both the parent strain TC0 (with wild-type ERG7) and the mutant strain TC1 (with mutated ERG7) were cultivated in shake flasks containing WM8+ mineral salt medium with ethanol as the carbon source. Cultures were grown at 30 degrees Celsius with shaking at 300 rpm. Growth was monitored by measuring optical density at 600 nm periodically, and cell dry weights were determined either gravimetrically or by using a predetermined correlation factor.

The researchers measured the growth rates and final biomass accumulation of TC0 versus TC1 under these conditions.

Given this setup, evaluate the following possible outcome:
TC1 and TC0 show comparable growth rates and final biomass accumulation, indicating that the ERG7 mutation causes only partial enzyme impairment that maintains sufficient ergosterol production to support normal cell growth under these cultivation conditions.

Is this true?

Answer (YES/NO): NO